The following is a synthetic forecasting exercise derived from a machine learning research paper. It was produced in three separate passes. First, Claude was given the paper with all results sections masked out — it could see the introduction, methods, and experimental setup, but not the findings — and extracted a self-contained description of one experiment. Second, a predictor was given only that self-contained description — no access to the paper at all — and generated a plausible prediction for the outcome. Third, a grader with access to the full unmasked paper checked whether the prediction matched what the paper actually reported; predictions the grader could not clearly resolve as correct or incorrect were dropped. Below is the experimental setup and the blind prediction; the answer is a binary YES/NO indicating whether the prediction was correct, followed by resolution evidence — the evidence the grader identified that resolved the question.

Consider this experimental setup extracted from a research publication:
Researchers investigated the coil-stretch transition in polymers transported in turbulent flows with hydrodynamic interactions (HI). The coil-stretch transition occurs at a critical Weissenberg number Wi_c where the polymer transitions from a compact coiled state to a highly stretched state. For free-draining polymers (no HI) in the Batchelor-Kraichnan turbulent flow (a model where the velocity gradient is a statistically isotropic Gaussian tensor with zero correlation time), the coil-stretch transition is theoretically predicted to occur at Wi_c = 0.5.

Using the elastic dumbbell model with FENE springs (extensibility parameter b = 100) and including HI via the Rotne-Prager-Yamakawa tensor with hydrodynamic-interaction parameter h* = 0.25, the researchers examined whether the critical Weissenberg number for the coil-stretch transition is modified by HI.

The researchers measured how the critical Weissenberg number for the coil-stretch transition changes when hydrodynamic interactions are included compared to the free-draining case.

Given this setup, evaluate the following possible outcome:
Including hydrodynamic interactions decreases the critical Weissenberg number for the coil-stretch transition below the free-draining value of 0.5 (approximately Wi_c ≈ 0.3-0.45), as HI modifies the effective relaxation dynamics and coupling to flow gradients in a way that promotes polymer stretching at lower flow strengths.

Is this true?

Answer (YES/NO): NO